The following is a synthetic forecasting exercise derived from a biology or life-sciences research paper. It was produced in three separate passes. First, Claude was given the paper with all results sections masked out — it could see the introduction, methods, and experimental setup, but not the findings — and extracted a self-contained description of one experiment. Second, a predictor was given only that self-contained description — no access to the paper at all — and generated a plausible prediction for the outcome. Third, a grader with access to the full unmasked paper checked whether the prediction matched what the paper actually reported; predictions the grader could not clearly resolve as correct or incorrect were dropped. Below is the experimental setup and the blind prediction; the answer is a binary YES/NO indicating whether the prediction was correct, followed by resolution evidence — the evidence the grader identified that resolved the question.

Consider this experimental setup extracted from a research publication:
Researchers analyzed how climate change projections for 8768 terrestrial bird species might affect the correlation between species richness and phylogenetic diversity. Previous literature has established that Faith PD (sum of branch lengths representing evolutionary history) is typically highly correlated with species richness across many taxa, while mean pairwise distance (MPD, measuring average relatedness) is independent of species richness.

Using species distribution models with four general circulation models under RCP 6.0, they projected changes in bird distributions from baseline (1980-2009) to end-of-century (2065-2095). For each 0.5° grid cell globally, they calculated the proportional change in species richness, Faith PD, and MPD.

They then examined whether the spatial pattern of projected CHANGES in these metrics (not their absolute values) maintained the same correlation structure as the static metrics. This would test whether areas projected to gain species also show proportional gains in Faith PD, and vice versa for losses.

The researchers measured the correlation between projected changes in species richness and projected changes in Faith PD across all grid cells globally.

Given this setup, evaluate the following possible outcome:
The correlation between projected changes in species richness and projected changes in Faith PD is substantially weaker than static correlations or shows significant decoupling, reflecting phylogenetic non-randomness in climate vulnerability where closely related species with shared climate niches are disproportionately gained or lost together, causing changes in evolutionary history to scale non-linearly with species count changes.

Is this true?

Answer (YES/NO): NO